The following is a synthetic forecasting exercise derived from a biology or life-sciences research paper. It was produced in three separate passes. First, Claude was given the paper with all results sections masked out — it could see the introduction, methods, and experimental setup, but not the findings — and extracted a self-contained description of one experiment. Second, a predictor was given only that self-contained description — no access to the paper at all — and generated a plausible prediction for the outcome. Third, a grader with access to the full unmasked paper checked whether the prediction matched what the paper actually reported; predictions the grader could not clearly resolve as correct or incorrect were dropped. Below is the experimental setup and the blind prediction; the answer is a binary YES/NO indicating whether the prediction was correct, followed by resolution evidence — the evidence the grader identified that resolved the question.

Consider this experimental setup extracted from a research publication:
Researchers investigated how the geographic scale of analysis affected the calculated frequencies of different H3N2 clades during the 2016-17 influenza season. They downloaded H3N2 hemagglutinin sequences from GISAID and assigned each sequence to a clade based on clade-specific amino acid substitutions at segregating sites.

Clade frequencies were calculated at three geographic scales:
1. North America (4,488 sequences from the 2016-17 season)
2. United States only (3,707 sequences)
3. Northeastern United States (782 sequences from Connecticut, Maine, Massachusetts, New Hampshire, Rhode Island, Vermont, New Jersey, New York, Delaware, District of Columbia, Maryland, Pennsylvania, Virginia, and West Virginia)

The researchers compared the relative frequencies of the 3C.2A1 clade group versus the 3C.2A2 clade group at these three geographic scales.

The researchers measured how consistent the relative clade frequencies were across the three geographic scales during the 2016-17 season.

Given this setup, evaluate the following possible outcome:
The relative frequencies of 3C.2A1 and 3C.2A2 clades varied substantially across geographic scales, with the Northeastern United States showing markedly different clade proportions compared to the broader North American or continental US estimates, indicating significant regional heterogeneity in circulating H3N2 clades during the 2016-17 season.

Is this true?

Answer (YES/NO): NO